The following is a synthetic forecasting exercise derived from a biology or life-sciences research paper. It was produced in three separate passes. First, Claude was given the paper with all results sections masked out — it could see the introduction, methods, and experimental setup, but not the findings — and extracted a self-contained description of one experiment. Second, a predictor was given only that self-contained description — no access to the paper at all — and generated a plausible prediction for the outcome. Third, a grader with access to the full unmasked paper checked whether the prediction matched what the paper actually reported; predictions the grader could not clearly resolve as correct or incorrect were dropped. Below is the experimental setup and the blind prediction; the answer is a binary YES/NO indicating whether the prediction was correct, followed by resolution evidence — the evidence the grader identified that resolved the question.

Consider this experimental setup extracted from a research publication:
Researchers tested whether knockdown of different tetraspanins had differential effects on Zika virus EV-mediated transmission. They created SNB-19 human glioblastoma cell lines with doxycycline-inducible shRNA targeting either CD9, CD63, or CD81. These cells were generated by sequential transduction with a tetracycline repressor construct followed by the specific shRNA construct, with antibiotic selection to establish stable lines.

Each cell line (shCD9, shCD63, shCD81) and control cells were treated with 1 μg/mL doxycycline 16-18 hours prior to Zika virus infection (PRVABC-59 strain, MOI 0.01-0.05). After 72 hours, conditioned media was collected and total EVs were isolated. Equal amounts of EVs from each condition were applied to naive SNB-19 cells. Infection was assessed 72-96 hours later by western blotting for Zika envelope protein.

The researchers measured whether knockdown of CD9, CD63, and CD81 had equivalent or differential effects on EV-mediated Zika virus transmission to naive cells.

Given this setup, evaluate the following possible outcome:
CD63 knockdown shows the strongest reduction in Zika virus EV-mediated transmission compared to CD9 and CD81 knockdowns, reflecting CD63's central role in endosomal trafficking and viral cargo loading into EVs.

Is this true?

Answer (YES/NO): NO